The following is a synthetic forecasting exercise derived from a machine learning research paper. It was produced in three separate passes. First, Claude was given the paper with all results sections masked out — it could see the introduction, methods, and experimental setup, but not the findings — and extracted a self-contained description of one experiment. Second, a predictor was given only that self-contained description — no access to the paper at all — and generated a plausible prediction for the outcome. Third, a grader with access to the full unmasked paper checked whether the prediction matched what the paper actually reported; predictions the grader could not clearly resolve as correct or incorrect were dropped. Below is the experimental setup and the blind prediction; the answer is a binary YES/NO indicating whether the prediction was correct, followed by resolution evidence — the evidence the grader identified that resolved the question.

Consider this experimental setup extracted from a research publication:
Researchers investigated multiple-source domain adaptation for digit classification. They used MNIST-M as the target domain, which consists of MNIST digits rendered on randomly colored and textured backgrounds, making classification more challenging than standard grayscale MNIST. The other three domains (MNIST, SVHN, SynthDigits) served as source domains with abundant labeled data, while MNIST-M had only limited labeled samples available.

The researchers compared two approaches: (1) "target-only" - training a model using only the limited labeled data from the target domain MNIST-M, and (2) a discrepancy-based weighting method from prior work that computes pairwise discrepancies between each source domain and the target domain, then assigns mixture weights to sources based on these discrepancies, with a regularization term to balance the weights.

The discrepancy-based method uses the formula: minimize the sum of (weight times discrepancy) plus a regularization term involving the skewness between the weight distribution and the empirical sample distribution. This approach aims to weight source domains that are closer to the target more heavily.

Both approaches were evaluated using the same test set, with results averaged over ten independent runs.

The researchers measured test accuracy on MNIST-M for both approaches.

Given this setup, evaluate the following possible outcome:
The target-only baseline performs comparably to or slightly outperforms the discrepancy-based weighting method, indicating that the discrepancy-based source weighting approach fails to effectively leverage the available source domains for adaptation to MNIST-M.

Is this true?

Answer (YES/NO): YES